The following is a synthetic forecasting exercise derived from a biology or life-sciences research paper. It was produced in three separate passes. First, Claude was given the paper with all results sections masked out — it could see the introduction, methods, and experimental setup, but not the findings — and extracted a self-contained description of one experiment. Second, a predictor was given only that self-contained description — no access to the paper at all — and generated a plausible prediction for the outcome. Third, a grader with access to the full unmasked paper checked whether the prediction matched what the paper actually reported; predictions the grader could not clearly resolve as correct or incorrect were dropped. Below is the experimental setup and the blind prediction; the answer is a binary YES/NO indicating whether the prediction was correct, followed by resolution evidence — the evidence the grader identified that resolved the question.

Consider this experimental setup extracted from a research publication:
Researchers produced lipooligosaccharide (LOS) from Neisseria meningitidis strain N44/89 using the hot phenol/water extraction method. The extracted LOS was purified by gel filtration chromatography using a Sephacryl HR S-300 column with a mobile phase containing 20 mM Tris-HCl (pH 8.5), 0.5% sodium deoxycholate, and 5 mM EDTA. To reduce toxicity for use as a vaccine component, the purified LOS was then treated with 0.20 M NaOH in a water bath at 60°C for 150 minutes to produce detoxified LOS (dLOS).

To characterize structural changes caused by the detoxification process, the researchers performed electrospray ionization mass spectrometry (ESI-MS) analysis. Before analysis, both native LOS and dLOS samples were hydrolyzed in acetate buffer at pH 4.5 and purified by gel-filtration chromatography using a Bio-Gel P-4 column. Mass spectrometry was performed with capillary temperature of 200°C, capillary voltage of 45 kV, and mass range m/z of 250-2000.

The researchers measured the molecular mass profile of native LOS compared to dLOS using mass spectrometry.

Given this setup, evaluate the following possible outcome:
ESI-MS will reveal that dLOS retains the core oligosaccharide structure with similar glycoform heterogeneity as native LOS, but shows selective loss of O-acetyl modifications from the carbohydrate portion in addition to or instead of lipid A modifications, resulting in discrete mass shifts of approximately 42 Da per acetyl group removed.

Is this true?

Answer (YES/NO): NO